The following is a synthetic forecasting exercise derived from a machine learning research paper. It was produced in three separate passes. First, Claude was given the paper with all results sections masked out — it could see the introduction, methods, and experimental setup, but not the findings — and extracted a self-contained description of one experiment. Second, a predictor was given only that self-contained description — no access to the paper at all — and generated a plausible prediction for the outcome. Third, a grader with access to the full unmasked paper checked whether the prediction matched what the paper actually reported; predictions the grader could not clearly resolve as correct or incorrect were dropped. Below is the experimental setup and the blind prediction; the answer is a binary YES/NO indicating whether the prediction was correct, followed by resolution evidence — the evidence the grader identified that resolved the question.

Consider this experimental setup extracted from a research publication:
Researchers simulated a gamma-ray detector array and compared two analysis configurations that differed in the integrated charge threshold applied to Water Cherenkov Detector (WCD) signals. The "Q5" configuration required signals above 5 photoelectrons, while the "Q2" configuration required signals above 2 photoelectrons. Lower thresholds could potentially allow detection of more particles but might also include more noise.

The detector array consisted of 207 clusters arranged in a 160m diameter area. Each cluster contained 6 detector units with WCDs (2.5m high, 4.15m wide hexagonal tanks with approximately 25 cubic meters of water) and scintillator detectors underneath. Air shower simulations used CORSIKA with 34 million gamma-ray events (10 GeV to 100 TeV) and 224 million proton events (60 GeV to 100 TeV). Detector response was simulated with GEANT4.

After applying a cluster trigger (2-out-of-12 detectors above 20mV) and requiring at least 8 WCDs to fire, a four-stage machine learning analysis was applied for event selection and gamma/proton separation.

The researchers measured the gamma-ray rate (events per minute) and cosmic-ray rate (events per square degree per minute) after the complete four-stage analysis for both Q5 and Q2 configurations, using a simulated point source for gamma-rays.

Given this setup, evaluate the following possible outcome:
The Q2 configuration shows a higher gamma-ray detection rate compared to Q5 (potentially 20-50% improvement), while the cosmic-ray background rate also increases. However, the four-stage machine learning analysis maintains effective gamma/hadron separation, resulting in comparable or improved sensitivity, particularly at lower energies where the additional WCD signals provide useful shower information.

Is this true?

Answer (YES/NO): NO